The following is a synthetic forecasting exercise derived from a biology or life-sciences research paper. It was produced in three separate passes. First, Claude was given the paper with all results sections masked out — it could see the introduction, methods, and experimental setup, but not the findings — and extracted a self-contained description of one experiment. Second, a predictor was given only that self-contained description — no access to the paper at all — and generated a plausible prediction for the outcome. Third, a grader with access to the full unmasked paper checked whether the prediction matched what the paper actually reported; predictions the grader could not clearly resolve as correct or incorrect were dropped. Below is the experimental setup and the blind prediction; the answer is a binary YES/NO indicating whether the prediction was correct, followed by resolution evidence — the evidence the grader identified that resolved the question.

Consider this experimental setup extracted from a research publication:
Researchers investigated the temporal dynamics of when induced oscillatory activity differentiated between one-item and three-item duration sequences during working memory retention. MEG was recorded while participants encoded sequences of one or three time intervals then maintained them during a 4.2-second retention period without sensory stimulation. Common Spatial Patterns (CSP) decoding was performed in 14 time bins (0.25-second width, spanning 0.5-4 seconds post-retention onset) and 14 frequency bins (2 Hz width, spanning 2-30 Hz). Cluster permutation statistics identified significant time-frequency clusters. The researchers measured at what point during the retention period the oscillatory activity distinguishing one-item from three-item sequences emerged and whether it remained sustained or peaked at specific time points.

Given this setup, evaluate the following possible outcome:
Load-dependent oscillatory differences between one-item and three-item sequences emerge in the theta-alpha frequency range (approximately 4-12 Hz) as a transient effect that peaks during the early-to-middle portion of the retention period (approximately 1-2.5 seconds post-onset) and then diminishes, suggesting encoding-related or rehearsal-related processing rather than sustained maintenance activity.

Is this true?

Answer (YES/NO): NO